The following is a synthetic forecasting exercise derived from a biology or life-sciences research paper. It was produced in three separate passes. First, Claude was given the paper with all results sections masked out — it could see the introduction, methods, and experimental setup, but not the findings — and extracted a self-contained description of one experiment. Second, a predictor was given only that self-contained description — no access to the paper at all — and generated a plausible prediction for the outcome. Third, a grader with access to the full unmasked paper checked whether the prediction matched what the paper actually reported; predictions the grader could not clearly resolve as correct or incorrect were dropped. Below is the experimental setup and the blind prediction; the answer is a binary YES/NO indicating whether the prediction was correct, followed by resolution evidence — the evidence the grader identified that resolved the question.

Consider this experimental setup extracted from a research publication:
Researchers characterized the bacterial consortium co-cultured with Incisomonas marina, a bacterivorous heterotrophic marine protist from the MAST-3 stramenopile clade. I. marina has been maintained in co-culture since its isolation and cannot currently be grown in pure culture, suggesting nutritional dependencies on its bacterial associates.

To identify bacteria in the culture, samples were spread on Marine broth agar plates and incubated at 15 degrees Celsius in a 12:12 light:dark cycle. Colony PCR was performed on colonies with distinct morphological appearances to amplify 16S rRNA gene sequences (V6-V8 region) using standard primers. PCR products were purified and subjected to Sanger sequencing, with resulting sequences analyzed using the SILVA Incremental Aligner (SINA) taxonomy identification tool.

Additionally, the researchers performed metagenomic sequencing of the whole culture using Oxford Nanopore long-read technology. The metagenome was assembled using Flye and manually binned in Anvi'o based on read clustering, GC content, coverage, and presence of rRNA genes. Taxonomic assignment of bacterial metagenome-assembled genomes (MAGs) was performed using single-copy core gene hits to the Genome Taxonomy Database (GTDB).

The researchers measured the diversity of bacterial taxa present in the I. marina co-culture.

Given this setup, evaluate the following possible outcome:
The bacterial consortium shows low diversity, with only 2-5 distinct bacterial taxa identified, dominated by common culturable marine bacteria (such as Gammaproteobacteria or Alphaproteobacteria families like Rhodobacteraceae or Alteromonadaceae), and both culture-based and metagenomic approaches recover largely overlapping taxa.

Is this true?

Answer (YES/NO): NO